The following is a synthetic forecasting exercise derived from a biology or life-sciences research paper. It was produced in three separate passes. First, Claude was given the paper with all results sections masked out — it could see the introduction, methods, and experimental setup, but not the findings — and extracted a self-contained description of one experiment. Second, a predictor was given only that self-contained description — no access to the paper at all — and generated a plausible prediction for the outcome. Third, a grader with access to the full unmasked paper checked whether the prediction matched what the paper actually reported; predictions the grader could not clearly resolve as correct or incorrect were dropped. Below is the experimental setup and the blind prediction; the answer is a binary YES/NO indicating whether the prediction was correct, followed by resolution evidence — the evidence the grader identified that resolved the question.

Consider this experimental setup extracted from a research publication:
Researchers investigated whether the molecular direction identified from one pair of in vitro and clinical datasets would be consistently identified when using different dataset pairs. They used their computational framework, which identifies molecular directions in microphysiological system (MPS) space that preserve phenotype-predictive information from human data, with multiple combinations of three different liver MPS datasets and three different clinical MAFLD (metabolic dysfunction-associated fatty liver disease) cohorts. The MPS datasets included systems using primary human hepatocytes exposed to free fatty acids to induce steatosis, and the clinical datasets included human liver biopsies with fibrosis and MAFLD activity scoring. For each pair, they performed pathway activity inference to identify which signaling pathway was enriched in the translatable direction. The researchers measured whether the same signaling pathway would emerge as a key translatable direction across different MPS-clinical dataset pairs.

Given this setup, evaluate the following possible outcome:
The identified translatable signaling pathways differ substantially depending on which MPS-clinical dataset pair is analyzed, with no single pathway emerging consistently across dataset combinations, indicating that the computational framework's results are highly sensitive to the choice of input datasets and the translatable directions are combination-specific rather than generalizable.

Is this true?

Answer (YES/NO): NO